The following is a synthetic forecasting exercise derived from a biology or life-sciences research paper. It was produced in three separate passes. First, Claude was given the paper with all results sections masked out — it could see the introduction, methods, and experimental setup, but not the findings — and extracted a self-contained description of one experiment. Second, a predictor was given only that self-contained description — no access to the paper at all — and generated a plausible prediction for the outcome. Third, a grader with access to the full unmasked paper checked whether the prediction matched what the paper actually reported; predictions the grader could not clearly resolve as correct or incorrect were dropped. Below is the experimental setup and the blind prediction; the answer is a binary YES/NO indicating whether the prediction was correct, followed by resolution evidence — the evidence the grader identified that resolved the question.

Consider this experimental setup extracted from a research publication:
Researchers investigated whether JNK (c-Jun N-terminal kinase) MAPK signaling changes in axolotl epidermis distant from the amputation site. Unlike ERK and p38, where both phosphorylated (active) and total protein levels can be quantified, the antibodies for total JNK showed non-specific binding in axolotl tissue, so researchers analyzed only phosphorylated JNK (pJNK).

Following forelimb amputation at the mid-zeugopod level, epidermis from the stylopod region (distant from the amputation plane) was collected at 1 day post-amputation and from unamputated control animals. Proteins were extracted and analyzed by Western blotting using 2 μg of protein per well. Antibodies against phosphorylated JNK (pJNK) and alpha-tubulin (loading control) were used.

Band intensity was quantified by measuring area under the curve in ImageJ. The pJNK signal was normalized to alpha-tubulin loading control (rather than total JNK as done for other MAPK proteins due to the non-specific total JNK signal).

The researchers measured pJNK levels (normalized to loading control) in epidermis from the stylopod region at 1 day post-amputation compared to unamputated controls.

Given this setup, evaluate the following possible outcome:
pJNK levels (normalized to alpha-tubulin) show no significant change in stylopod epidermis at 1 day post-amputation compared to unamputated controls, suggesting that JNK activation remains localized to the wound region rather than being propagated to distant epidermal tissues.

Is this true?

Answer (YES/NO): NO